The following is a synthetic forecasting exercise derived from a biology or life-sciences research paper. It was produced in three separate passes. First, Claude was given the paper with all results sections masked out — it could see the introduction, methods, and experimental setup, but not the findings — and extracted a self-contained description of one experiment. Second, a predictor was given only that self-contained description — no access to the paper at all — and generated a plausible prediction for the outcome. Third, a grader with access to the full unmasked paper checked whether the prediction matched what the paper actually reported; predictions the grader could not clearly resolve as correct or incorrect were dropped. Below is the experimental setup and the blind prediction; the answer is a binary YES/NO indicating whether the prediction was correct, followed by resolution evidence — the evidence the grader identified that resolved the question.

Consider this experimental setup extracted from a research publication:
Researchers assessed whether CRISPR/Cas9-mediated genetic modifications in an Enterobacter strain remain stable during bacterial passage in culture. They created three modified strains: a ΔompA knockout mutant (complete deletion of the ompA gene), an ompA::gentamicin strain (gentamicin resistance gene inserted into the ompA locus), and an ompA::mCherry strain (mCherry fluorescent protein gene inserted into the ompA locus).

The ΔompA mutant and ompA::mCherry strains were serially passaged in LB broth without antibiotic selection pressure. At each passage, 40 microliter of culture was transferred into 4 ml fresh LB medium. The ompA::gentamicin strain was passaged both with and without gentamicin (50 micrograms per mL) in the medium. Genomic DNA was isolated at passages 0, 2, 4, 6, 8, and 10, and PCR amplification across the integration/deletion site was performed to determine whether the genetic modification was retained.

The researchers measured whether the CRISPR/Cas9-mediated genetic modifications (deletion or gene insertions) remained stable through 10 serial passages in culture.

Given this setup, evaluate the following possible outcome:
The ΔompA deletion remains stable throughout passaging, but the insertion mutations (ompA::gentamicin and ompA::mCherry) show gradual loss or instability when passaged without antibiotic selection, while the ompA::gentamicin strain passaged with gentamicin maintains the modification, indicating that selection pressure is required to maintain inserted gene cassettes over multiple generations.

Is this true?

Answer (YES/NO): NO